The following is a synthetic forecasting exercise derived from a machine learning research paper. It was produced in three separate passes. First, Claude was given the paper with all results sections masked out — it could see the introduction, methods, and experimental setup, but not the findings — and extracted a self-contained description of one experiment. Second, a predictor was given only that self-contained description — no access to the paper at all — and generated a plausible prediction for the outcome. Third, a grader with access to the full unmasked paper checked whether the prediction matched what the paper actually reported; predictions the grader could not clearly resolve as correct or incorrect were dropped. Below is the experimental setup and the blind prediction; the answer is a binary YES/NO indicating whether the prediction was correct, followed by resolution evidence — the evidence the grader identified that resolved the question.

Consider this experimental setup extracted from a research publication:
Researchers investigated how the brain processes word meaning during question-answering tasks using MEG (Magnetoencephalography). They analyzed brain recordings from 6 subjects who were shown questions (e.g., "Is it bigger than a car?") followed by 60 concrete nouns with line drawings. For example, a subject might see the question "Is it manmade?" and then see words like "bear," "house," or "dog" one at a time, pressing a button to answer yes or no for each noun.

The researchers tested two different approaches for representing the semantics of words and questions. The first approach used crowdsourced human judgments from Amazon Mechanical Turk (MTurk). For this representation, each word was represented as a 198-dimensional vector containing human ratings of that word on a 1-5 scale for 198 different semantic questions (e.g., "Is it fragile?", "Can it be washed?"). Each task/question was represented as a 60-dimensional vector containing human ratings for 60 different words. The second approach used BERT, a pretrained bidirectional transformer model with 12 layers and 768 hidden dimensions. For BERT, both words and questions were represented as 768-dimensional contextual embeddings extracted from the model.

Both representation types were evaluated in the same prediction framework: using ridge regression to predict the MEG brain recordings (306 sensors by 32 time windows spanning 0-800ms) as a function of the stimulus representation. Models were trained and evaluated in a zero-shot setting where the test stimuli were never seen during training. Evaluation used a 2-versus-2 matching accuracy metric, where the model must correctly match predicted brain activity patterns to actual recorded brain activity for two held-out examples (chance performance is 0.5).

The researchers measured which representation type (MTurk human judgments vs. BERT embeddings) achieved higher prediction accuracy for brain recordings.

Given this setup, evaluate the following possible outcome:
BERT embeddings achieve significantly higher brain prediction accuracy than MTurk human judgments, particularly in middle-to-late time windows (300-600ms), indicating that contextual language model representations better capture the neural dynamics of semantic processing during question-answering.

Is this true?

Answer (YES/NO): NO